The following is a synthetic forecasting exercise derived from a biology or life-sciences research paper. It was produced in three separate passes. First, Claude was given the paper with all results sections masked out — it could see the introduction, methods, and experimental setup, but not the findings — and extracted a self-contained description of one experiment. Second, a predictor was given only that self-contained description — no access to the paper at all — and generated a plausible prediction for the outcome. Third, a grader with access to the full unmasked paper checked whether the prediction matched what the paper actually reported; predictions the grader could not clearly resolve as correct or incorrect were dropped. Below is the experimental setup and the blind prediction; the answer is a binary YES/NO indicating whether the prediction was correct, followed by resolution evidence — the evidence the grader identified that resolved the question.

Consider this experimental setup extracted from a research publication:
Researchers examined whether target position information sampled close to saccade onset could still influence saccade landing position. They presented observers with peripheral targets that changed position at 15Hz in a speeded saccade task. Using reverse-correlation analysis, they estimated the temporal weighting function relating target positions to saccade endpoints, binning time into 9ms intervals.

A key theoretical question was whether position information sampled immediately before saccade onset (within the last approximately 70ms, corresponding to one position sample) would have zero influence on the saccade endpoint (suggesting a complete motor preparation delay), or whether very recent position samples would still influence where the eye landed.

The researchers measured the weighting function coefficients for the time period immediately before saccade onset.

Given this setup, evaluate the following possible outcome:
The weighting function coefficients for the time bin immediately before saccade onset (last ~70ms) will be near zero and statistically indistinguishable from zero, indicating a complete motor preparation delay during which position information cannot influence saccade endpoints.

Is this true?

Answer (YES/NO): NO